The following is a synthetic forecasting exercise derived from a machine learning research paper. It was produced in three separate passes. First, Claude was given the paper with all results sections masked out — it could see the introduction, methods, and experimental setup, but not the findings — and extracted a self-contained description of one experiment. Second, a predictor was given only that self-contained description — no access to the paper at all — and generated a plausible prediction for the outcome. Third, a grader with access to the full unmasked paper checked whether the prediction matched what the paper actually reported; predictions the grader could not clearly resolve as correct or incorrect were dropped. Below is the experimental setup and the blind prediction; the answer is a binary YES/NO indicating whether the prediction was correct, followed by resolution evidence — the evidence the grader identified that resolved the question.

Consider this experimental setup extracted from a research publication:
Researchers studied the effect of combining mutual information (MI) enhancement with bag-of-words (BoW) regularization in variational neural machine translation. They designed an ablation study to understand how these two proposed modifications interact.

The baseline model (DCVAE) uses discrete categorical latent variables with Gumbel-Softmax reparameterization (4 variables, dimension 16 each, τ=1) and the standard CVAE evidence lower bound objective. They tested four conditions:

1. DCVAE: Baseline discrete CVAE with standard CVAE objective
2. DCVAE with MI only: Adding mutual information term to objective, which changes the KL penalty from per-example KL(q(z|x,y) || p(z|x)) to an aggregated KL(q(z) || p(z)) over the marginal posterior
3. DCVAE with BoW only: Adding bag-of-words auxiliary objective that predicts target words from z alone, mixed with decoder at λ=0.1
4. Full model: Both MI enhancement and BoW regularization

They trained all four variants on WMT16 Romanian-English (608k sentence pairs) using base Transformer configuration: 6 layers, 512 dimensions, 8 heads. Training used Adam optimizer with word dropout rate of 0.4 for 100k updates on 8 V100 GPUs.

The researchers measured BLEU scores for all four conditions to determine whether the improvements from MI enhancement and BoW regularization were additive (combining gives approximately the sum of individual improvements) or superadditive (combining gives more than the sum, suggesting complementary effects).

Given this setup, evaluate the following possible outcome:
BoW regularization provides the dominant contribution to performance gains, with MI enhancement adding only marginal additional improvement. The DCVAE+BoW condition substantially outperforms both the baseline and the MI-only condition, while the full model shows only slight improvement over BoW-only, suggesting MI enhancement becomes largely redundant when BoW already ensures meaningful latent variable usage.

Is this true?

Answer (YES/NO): NO